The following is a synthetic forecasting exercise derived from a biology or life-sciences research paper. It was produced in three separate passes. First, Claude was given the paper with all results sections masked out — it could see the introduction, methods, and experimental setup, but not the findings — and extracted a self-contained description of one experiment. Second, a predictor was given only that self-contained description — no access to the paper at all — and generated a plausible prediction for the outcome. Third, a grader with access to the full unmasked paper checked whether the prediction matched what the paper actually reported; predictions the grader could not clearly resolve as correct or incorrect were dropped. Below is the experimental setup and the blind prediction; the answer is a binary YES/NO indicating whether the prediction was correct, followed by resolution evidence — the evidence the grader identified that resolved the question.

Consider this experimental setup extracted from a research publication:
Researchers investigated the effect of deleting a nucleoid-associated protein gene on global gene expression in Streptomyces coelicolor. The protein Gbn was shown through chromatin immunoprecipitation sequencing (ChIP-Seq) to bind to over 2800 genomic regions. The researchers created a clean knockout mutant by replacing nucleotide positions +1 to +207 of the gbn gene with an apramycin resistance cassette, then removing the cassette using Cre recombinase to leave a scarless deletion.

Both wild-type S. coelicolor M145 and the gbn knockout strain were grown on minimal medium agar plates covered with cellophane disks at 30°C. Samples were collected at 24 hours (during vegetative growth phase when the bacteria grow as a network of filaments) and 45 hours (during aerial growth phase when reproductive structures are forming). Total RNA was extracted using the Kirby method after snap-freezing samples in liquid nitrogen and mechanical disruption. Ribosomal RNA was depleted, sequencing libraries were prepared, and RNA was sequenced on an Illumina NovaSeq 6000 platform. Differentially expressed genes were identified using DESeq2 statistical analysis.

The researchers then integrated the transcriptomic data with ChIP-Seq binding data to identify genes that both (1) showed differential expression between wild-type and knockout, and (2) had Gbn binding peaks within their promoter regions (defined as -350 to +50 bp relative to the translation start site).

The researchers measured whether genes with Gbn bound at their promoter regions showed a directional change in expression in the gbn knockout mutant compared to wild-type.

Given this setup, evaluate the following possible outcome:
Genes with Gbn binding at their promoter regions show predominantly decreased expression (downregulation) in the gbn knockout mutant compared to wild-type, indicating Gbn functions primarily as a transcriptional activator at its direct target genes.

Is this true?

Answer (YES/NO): NO